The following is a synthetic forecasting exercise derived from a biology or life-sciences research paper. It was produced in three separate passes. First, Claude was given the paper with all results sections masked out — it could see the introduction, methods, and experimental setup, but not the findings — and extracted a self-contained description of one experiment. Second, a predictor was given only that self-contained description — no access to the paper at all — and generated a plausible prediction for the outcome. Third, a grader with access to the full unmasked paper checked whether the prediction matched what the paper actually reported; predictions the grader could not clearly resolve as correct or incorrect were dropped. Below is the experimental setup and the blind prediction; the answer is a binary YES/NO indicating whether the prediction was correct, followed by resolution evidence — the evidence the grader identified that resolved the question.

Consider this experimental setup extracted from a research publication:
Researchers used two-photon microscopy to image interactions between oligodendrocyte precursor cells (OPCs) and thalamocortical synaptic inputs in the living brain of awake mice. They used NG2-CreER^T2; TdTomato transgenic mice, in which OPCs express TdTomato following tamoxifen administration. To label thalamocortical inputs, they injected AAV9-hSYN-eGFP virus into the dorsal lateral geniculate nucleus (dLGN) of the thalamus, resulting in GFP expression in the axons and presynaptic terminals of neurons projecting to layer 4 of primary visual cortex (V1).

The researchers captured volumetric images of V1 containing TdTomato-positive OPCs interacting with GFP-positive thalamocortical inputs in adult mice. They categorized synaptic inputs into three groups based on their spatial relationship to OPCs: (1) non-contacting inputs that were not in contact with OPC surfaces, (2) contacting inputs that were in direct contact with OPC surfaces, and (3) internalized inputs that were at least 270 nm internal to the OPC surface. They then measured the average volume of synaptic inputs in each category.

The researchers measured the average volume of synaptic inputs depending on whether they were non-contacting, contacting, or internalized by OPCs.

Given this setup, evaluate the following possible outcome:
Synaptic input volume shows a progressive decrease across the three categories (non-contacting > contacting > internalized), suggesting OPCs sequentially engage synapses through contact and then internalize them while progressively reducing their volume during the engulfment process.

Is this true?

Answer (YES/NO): NO